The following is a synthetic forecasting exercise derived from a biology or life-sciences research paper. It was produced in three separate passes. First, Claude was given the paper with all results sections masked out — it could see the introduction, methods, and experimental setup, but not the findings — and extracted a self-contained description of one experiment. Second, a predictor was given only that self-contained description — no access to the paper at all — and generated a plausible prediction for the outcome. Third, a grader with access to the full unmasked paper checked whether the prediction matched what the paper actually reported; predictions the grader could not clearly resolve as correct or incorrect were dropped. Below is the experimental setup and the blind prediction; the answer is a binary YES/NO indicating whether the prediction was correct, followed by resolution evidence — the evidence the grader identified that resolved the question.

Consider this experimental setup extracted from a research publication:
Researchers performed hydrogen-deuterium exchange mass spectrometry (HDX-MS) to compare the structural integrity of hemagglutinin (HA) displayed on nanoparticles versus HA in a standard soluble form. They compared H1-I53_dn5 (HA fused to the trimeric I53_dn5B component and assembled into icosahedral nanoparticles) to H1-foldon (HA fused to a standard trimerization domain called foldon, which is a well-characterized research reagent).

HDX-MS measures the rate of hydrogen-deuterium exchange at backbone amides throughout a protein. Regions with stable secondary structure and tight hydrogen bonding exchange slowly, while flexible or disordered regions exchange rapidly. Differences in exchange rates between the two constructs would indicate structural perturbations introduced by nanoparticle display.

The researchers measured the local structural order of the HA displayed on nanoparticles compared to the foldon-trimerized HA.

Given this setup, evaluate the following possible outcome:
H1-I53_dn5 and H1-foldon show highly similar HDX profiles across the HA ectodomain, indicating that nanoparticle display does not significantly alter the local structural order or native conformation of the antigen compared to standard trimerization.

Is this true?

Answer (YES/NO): YES